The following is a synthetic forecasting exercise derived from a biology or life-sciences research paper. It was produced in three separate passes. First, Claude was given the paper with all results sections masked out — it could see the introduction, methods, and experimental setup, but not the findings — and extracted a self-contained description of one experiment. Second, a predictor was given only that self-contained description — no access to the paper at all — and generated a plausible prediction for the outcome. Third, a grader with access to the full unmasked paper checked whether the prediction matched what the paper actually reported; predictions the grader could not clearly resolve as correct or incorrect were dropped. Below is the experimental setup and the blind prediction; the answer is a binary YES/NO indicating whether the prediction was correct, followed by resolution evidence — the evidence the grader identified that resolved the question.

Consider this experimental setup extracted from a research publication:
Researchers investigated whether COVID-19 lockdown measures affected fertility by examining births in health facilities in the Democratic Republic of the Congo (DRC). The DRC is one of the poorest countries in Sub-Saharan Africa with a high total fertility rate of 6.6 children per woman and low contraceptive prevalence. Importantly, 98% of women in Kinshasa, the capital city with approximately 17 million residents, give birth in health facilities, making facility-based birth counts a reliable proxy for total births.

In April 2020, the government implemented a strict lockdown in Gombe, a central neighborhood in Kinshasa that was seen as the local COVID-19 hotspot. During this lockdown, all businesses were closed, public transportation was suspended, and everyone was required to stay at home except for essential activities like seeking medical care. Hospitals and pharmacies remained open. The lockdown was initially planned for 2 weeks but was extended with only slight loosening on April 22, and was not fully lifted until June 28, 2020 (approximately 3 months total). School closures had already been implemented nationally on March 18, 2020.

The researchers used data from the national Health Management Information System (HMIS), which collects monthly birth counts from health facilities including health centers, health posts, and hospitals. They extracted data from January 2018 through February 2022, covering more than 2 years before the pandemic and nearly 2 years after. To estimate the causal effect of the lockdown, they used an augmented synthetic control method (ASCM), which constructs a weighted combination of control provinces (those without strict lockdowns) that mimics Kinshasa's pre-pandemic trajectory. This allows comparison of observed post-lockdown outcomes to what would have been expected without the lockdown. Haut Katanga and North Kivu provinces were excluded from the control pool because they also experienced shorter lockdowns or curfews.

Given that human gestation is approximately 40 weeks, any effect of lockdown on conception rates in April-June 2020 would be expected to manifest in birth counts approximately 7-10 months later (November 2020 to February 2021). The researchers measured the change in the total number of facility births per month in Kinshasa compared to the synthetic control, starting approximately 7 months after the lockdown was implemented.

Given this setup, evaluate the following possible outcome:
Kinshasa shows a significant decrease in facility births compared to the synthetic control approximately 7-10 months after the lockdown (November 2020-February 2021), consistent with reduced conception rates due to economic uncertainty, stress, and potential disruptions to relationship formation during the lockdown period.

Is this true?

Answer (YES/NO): NO